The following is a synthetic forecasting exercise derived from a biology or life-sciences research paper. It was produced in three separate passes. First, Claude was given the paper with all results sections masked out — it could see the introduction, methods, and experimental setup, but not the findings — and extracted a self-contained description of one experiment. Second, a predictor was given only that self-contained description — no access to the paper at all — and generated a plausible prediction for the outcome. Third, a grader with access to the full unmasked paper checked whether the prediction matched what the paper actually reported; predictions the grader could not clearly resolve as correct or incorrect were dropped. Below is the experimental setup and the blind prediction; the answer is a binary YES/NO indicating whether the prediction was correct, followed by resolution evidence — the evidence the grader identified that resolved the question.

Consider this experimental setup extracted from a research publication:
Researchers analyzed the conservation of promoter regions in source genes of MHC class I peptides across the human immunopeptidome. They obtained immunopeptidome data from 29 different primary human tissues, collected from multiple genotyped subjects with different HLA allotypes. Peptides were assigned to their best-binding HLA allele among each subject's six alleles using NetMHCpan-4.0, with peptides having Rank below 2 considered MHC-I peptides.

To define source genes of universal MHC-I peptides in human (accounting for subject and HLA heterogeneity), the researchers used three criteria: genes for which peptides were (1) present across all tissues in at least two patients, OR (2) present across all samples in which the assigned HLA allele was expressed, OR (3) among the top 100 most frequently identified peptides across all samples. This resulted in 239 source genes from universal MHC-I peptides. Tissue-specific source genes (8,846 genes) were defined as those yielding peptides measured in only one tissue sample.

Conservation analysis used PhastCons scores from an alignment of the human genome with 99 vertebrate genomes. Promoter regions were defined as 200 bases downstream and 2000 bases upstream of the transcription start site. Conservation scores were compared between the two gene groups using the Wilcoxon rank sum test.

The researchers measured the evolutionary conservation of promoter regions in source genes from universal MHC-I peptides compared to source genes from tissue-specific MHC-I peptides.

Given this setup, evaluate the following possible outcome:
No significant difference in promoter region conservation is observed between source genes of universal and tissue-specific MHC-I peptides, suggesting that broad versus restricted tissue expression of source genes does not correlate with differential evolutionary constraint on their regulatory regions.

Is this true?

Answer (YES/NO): NO